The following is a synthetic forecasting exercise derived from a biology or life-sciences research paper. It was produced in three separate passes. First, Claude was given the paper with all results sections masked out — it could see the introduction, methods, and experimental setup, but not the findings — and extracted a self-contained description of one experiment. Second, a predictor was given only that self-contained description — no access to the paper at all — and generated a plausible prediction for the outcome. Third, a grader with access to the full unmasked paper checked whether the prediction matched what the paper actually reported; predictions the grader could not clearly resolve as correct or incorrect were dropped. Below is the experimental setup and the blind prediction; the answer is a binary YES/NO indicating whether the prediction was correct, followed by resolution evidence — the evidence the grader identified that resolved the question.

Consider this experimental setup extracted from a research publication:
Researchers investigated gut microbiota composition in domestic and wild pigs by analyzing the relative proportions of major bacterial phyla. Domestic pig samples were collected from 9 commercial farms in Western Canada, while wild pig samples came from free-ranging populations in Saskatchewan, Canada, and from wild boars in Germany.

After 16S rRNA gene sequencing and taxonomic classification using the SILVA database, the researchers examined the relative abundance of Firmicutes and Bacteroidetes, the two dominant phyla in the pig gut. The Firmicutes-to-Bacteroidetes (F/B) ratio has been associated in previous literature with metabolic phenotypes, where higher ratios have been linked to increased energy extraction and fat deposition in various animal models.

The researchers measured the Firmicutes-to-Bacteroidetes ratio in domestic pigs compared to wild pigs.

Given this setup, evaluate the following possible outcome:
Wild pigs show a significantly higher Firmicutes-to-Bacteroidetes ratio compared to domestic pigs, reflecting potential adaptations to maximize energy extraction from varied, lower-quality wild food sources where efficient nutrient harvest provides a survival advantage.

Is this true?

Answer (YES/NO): NO